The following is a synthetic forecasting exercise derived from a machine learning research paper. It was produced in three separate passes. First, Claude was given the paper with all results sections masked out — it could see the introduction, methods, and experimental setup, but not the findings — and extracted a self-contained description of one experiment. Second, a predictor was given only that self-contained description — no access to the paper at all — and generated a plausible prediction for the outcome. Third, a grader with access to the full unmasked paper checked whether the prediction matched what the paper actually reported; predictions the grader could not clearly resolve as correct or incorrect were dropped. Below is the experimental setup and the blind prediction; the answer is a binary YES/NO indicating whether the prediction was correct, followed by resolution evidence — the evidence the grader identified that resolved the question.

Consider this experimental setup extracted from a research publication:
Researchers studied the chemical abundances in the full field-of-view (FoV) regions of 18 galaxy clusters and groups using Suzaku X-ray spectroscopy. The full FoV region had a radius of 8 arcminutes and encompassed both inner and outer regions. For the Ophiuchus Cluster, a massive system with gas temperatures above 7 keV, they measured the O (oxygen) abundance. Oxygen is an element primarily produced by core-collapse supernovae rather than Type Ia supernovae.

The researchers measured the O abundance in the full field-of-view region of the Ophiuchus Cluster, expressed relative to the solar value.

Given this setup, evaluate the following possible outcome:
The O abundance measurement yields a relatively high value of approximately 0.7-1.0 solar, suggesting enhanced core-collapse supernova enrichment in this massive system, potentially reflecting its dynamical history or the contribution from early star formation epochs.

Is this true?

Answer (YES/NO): NO